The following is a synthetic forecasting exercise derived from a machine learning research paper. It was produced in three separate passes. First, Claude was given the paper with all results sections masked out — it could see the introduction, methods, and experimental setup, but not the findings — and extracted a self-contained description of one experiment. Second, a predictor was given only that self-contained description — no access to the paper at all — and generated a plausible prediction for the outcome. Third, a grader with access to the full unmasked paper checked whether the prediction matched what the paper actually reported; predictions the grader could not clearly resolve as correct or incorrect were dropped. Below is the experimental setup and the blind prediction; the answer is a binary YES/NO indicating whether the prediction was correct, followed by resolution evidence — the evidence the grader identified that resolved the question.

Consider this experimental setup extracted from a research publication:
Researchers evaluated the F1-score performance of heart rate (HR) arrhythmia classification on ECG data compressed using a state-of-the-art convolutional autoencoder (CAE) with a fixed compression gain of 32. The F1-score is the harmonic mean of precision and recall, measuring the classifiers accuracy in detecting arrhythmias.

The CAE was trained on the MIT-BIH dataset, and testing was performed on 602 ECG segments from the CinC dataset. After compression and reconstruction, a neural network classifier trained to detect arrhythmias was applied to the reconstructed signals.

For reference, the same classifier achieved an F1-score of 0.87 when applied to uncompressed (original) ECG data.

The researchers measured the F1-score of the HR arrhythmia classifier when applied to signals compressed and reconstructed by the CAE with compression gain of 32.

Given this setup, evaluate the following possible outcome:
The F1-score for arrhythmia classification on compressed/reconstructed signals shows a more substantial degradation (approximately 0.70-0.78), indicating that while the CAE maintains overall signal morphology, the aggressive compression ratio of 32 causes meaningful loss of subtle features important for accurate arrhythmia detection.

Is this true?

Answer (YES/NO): NO